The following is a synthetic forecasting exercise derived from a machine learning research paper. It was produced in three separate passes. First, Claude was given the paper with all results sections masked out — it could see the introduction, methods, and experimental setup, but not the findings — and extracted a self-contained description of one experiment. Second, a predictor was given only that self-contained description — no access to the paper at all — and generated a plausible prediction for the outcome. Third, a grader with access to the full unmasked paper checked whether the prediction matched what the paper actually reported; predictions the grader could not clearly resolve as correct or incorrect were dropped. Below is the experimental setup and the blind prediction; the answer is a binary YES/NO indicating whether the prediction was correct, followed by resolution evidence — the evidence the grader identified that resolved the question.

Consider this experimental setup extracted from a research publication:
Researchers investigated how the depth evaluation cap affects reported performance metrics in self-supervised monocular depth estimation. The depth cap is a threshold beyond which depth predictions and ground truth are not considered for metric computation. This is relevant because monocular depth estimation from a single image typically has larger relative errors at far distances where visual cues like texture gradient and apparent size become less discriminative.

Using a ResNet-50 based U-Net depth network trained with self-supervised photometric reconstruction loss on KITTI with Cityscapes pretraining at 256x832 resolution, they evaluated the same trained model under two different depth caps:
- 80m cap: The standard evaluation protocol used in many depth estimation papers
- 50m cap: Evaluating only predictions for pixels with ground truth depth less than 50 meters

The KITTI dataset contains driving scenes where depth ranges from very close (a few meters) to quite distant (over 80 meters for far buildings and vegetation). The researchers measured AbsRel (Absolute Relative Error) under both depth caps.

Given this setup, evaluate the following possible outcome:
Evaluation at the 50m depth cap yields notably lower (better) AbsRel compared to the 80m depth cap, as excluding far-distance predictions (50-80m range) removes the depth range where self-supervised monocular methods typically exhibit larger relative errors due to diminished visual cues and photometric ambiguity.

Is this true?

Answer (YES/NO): YES